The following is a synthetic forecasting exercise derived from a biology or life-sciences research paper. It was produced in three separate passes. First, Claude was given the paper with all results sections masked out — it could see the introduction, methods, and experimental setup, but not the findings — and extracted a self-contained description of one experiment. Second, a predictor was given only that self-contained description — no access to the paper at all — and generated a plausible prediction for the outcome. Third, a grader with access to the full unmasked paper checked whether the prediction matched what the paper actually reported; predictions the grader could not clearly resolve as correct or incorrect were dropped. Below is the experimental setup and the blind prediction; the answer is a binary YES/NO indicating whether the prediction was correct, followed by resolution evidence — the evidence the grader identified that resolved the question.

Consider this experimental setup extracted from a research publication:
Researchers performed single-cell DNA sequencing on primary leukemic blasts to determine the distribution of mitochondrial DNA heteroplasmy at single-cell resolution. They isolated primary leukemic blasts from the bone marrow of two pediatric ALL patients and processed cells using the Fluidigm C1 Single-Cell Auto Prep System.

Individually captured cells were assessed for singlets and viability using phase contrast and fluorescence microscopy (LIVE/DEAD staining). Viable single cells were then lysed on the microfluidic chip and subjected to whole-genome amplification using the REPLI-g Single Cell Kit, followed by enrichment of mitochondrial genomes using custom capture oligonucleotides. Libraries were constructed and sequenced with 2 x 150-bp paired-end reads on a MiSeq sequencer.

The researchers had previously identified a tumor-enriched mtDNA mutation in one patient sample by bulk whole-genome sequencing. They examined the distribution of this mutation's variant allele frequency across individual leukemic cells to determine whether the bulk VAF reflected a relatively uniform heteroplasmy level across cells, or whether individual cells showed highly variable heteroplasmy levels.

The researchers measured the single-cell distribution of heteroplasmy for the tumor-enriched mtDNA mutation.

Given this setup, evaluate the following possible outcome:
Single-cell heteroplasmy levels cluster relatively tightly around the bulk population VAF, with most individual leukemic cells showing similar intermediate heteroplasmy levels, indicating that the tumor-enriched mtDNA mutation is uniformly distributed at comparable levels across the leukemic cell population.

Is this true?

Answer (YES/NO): NO